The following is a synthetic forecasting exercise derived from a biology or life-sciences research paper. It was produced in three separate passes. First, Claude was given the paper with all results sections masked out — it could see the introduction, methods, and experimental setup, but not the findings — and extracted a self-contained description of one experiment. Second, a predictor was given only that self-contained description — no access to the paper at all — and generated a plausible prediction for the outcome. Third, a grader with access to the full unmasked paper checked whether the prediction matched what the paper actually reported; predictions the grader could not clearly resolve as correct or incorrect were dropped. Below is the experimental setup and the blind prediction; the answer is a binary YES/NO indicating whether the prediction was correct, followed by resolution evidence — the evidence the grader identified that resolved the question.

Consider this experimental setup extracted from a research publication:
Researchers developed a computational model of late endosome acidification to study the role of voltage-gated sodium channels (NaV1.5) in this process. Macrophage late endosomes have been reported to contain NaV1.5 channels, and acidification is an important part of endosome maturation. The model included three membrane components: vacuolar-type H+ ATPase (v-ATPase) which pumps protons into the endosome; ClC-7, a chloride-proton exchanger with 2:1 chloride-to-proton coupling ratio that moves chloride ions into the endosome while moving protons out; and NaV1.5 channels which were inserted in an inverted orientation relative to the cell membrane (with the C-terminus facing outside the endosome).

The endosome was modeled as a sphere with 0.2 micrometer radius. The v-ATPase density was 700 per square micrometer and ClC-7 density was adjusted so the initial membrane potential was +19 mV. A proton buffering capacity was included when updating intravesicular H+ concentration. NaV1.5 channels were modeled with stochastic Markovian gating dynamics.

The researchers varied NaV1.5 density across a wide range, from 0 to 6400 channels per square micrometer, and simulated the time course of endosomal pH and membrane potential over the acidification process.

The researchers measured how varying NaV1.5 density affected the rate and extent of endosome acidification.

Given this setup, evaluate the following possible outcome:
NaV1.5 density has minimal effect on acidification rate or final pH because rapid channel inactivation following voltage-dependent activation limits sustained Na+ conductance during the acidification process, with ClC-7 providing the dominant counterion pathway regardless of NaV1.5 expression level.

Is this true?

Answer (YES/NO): NO